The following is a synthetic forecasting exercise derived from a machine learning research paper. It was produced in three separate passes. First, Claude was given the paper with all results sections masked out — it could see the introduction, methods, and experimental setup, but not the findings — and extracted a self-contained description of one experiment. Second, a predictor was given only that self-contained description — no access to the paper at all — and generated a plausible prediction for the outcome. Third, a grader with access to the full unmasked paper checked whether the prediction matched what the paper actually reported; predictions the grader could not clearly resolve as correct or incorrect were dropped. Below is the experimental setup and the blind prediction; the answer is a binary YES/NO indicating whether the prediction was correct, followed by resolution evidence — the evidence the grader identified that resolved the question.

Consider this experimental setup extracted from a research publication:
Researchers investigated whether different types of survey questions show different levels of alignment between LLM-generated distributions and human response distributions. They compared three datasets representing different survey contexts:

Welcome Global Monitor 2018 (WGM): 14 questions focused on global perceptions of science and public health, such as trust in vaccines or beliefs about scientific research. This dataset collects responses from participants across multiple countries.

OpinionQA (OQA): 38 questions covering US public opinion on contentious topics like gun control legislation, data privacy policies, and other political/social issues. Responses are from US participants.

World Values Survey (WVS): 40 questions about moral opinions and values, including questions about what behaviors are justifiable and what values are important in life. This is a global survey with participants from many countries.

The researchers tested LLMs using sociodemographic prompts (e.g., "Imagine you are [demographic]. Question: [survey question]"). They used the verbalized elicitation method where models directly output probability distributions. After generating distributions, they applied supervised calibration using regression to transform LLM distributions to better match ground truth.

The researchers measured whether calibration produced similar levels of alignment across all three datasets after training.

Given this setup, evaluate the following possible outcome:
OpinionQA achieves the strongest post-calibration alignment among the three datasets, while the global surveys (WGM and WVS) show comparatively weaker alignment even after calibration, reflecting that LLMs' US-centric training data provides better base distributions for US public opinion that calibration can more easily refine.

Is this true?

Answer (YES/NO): NO